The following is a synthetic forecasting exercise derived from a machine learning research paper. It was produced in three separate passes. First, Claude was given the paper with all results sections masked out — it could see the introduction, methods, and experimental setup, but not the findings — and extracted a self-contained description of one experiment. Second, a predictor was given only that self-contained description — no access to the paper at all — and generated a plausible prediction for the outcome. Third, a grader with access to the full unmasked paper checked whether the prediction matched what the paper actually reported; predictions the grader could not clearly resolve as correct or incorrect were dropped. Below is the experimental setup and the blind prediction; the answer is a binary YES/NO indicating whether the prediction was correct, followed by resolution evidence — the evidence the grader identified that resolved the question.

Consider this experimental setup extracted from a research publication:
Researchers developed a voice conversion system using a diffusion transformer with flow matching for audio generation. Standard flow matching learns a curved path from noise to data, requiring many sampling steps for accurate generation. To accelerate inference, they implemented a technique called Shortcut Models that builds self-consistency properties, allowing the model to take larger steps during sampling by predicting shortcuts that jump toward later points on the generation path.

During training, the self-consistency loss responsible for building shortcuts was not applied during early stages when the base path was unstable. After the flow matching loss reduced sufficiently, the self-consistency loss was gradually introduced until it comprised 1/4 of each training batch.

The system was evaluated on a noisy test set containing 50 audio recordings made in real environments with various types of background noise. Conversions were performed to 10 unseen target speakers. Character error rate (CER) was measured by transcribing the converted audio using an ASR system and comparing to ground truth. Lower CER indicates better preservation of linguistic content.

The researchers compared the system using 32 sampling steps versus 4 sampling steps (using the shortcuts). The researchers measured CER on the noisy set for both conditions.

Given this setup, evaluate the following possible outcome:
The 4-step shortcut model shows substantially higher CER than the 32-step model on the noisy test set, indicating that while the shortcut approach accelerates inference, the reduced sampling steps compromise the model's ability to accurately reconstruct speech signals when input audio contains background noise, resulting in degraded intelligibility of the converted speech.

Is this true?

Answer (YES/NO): NO